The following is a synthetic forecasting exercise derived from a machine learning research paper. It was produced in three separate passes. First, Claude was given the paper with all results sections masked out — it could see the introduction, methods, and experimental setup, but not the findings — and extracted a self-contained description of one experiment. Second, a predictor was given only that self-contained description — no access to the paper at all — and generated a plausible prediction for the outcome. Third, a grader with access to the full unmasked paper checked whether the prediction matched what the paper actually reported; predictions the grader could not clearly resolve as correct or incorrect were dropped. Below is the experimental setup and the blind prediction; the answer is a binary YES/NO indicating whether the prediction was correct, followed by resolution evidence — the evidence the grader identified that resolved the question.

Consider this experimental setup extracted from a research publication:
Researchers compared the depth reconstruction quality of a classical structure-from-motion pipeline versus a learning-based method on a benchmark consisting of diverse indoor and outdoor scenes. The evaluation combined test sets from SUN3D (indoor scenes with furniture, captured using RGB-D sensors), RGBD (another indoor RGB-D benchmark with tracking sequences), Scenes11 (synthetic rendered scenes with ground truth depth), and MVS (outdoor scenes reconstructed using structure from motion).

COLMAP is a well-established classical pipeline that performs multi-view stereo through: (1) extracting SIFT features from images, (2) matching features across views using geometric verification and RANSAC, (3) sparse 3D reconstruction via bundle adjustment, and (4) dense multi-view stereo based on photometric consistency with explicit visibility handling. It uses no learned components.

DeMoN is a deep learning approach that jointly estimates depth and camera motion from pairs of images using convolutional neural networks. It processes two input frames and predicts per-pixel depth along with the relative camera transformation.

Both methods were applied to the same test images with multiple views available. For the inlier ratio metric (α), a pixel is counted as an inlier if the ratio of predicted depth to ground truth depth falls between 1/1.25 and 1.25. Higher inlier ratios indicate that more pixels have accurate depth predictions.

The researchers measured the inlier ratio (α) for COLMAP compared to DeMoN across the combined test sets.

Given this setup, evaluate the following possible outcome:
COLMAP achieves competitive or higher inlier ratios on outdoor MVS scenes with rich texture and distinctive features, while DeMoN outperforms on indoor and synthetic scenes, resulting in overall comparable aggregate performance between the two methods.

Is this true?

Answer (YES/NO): NO